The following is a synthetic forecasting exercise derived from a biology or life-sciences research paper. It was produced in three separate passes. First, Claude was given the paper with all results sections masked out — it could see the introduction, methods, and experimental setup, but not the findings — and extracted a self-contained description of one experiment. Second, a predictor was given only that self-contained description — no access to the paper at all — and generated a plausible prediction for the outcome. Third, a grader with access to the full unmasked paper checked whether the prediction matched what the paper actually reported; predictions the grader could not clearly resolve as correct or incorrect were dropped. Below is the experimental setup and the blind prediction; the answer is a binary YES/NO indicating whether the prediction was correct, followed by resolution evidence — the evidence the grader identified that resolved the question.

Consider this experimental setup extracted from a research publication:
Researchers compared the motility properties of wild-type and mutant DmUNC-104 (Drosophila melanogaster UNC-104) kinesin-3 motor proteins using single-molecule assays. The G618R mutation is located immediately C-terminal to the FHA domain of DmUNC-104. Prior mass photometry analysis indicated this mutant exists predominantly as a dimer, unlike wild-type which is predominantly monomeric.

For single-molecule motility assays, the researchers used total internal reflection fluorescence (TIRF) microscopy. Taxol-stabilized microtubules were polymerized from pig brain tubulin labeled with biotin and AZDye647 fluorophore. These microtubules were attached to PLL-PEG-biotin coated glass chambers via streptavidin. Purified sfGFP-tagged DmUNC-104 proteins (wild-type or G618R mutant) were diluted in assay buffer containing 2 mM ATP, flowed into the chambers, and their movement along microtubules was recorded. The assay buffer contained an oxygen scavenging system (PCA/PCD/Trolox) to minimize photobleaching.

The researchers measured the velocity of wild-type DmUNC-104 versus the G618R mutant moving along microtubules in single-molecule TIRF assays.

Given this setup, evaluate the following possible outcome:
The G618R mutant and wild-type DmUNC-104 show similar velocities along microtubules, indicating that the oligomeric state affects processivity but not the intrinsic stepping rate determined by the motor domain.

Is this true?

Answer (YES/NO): NO